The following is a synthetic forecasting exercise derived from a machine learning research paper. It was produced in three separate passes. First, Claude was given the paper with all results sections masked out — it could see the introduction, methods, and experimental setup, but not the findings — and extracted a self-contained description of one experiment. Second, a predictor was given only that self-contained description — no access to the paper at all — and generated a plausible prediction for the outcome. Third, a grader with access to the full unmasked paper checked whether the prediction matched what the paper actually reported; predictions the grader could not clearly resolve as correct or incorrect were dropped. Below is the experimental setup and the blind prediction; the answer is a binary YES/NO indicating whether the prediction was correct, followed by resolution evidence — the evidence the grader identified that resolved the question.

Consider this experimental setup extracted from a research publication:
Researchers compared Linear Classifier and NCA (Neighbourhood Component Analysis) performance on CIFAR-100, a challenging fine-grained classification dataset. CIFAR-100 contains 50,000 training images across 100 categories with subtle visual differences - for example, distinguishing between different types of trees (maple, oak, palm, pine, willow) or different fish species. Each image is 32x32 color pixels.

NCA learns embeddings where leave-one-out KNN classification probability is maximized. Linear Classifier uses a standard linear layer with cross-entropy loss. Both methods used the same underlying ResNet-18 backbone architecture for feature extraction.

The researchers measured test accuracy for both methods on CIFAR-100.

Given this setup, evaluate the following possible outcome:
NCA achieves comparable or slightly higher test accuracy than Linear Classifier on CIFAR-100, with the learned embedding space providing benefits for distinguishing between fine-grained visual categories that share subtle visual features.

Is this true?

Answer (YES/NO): NO